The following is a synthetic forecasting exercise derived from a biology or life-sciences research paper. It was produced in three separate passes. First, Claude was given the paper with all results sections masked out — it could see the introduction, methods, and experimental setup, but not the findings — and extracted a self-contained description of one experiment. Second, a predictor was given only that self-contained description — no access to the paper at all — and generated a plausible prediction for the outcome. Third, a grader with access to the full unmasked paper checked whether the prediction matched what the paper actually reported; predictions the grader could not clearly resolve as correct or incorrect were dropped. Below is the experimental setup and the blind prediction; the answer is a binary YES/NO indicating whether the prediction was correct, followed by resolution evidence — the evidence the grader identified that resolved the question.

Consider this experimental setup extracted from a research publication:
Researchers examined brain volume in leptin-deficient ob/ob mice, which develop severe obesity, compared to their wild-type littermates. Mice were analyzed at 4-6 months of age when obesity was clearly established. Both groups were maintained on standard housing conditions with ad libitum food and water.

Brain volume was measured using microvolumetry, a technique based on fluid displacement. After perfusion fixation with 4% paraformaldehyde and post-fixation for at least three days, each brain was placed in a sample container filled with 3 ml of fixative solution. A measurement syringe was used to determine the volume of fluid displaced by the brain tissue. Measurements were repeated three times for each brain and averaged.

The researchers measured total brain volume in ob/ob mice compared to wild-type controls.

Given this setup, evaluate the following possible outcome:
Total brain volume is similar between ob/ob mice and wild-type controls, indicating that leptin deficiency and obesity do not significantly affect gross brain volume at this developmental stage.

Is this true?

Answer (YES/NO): NO